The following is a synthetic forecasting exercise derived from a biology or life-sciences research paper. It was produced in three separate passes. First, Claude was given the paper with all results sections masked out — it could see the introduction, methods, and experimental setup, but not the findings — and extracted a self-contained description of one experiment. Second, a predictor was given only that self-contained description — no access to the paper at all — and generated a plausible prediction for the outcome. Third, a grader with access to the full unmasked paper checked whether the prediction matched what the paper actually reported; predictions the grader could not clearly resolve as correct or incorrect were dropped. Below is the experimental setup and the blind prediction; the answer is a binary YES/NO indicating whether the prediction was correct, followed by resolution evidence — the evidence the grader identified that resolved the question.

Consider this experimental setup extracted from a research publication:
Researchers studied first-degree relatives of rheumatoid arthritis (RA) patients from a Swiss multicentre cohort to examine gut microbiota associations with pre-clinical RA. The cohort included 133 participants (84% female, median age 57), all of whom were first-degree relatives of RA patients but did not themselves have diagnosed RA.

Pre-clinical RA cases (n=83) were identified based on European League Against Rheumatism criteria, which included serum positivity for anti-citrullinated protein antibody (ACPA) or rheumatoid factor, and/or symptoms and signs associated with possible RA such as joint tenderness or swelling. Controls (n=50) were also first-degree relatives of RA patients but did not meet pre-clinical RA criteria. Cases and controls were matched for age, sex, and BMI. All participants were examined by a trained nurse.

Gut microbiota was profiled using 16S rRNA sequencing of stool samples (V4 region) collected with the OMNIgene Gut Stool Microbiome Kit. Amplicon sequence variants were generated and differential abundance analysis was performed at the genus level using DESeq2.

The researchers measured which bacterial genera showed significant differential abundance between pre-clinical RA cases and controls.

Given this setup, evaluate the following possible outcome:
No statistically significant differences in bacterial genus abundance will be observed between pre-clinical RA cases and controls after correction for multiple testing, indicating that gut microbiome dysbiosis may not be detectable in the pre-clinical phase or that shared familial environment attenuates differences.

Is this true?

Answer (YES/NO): NO